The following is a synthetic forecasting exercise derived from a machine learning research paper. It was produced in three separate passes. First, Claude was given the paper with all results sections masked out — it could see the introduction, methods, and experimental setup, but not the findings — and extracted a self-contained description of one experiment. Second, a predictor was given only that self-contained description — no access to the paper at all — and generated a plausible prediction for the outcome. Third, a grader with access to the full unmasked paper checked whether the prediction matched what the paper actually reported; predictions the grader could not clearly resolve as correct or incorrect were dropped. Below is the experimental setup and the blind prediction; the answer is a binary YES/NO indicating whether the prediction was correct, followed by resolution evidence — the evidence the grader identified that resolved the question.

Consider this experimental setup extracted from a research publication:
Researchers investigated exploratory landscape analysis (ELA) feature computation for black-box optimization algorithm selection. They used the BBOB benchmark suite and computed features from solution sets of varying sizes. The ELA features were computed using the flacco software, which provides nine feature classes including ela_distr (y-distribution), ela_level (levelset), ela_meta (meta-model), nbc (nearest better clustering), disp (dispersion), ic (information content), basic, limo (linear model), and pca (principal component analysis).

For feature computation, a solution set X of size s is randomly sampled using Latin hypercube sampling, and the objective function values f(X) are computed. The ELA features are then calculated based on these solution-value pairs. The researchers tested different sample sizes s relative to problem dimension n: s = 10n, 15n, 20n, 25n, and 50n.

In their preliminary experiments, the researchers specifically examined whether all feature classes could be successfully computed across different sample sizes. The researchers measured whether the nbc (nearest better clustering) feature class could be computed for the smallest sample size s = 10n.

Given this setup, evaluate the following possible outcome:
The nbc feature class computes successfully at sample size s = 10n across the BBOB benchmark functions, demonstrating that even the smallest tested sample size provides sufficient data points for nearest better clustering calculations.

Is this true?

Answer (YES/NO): NO